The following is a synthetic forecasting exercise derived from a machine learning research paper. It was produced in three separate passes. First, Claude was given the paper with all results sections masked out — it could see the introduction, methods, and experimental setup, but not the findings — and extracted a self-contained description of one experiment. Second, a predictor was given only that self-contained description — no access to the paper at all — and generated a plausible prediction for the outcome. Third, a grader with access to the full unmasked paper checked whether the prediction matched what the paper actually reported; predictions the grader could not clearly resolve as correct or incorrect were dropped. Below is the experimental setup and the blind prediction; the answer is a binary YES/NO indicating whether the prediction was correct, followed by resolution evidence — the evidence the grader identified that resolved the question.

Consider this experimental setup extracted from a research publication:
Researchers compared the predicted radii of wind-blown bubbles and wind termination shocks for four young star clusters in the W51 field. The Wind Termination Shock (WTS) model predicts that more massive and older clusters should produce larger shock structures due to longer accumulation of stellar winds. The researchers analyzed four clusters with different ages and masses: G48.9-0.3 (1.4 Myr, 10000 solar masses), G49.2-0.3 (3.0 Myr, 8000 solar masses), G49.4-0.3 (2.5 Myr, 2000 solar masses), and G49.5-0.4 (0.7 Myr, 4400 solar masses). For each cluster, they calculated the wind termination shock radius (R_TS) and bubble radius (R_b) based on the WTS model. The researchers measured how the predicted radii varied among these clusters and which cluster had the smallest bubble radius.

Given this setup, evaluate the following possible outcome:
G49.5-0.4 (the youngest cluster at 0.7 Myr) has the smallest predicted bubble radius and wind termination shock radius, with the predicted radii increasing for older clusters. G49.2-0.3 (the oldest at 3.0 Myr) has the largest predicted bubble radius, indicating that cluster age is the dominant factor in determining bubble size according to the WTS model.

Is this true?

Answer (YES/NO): NO